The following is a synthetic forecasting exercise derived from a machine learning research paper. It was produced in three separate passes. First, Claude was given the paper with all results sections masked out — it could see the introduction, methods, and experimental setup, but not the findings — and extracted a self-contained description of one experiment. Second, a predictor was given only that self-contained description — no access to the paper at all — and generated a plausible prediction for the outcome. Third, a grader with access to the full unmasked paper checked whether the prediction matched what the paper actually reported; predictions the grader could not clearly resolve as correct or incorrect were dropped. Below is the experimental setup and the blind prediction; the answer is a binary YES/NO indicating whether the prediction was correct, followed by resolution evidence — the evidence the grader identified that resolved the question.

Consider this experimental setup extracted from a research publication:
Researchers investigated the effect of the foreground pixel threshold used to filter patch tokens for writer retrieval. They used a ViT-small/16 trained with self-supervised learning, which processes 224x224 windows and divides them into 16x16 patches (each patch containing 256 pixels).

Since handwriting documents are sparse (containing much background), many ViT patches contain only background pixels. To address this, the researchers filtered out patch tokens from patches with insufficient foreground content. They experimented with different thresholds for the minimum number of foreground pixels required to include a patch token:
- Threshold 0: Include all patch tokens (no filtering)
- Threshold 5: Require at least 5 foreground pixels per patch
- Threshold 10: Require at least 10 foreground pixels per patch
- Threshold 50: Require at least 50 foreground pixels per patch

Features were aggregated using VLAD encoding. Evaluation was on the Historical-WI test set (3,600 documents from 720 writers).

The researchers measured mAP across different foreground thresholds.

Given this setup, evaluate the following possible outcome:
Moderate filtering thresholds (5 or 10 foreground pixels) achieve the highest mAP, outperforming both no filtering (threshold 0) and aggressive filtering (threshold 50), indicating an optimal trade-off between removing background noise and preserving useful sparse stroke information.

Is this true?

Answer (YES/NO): NO